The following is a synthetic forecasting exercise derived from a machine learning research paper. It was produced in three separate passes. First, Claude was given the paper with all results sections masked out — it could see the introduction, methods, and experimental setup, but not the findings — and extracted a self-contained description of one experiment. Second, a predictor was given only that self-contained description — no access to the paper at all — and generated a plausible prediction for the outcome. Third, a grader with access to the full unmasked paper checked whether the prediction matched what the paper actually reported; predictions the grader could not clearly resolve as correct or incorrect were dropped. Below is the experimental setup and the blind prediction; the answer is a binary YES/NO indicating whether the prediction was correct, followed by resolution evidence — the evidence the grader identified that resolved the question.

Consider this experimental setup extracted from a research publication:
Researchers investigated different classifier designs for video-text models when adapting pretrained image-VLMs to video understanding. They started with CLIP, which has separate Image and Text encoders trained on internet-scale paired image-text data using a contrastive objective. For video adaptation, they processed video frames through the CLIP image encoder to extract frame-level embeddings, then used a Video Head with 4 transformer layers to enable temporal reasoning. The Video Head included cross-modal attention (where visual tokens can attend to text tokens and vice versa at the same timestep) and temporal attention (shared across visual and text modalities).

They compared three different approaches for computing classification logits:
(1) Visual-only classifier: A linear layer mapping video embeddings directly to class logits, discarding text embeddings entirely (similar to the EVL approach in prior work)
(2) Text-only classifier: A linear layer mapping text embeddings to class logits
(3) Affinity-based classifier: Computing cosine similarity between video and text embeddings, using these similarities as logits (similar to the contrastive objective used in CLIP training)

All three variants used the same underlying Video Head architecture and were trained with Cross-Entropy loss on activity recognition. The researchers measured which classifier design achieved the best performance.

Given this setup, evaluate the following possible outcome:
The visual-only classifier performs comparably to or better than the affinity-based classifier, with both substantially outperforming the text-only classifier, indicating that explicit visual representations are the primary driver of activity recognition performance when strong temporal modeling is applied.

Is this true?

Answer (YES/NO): NO